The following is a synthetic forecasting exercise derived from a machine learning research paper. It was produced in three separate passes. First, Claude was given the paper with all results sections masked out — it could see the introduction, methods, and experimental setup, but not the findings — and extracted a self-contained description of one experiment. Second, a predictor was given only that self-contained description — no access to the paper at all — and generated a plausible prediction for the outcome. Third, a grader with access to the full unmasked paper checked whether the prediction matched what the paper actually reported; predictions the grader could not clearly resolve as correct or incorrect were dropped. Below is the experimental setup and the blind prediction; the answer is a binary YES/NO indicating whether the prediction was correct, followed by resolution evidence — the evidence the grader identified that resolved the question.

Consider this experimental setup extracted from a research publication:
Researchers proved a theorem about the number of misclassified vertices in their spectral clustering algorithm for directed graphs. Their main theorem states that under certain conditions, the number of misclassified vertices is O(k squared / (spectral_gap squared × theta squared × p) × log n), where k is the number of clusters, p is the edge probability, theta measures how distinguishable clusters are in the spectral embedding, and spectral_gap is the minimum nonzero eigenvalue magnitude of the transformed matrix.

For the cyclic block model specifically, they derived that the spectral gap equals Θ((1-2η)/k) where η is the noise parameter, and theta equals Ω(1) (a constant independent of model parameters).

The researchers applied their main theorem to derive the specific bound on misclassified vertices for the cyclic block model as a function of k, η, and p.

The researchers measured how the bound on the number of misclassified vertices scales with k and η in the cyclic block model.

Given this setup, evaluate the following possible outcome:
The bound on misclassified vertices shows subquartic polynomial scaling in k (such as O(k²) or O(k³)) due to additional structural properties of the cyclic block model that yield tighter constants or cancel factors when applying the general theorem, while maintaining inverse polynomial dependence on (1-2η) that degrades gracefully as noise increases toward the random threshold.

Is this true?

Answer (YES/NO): NO